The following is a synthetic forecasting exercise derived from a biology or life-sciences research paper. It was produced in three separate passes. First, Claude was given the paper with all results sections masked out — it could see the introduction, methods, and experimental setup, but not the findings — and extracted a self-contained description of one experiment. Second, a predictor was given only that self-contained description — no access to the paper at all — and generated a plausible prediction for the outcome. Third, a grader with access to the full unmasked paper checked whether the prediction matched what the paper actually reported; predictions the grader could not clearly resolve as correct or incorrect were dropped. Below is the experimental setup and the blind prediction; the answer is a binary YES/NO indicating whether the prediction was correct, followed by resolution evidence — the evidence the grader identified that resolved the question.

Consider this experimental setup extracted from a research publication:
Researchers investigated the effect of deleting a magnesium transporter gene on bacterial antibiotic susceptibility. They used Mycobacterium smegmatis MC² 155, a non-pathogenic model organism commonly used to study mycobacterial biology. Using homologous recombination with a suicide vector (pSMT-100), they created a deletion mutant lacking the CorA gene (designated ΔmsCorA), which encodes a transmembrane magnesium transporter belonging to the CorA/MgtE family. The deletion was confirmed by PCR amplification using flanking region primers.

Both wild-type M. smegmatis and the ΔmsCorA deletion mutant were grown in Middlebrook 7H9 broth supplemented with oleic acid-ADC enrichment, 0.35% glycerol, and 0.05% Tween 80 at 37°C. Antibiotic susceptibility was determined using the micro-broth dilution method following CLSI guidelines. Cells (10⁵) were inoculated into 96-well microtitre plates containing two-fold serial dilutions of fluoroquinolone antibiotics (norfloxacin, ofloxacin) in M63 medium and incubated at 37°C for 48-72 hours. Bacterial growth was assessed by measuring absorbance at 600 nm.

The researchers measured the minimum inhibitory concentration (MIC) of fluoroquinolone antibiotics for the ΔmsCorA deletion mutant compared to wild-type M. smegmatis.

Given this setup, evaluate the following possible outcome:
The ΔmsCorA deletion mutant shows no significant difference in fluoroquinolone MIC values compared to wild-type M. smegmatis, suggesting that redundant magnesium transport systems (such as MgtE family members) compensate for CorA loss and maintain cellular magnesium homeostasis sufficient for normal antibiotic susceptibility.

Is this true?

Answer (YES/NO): NO